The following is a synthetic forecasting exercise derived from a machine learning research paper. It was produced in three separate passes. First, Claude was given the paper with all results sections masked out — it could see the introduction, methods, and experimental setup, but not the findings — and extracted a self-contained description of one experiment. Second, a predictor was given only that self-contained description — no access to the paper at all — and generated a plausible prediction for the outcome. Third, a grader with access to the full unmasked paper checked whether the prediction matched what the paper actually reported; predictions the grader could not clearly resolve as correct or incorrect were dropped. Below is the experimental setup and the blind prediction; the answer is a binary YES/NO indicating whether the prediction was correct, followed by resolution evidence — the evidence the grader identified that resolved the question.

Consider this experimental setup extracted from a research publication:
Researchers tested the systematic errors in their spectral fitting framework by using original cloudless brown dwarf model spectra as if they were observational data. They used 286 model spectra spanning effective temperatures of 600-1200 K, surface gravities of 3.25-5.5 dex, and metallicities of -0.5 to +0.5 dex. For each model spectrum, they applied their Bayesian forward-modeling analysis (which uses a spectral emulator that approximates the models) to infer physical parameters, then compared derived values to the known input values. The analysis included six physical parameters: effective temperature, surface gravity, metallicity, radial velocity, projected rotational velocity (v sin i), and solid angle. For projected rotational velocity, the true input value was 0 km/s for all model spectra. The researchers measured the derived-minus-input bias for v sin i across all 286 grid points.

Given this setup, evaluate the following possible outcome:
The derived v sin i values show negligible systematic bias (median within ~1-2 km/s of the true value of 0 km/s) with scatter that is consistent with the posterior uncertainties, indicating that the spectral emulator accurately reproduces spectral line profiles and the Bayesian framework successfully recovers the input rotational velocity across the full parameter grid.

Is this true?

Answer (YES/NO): NO